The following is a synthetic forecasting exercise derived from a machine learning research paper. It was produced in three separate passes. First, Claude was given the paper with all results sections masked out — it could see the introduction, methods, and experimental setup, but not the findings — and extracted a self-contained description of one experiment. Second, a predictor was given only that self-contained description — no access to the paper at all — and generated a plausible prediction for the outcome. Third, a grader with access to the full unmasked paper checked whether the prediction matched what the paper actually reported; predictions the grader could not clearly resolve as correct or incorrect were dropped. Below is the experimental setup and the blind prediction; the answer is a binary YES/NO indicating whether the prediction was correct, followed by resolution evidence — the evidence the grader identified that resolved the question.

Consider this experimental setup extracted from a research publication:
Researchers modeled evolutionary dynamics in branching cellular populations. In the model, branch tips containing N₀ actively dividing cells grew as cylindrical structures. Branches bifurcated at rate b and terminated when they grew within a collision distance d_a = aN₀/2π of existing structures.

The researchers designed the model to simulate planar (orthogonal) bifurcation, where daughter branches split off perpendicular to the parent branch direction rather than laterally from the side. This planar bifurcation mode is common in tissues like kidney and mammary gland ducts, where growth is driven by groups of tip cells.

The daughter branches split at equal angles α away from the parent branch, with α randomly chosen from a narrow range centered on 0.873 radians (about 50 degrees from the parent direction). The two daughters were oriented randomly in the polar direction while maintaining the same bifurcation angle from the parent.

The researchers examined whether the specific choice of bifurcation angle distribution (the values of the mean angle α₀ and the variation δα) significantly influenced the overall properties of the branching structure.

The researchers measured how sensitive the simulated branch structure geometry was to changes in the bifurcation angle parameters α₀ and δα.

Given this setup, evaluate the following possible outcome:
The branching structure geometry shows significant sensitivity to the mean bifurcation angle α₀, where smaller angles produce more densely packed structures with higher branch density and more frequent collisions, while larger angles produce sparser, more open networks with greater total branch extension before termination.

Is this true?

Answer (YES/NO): NO